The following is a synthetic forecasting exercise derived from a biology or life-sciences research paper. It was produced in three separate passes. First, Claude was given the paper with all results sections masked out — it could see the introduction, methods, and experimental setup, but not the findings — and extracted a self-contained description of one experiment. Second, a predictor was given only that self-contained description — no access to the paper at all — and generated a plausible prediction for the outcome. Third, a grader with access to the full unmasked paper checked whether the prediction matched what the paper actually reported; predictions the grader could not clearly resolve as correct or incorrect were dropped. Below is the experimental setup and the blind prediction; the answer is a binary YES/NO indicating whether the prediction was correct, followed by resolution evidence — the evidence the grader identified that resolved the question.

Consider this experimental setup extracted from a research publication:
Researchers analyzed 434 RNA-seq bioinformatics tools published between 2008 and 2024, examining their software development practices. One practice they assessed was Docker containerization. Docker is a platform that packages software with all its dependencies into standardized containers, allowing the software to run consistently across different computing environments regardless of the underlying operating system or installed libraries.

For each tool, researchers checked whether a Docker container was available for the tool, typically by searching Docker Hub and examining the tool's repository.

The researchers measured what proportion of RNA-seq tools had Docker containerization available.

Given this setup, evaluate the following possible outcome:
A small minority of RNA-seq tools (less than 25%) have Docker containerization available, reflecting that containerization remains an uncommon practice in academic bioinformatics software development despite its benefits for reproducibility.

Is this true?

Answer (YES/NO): NO